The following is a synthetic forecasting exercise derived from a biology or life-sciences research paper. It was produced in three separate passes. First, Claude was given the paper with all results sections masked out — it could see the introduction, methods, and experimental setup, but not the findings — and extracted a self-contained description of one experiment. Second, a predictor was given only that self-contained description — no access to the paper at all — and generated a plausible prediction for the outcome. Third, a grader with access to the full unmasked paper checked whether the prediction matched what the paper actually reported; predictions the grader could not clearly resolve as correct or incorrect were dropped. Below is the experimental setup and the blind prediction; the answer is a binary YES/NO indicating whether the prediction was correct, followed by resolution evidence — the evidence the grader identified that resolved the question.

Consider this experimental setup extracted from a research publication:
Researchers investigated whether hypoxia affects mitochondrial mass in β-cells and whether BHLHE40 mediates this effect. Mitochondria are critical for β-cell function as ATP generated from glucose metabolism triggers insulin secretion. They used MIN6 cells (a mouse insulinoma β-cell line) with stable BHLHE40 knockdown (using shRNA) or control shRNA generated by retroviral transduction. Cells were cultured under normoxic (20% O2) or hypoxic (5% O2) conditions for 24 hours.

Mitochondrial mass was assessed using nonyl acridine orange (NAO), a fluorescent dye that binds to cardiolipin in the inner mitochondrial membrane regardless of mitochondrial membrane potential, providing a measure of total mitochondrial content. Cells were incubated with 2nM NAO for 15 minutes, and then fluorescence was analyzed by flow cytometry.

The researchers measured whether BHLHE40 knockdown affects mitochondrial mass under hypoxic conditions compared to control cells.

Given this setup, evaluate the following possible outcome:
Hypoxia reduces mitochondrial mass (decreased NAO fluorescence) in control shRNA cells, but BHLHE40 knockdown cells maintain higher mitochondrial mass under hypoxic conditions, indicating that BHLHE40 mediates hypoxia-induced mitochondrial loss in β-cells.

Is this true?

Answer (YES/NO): YES